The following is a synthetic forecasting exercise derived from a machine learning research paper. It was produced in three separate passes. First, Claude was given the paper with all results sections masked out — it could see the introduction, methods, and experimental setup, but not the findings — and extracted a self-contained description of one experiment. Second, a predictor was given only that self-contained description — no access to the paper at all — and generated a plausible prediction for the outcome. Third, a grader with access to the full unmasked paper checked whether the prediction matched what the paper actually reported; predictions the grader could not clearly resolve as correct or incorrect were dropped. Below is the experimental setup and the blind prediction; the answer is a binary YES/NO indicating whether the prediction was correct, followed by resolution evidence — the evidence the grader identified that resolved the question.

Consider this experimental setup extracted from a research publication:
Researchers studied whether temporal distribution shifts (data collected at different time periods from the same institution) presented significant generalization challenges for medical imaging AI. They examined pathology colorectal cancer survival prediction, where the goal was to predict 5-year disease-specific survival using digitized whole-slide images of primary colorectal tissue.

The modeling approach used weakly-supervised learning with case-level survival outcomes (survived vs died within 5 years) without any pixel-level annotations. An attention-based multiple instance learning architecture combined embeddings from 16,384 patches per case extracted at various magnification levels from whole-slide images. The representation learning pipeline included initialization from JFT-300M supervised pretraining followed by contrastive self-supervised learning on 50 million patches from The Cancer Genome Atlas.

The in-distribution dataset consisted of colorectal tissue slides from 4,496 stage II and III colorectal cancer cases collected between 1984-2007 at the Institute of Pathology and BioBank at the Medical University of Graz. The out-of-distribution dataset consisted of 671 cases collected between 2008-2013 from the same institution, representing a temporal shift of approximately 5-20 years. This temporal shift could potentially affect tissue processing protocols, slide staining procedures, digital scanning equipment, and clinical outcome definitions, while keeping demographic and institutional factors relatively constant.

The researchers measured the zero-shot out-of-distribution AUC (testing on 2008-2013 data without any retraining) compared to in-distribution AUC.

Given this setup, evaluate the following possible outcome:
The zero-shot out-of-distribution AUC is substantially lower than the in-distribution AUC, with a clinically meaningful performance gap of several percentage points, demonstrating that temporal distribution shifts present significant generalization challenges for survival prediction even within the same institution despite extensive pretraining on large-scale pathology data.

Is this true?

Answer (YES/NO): NO